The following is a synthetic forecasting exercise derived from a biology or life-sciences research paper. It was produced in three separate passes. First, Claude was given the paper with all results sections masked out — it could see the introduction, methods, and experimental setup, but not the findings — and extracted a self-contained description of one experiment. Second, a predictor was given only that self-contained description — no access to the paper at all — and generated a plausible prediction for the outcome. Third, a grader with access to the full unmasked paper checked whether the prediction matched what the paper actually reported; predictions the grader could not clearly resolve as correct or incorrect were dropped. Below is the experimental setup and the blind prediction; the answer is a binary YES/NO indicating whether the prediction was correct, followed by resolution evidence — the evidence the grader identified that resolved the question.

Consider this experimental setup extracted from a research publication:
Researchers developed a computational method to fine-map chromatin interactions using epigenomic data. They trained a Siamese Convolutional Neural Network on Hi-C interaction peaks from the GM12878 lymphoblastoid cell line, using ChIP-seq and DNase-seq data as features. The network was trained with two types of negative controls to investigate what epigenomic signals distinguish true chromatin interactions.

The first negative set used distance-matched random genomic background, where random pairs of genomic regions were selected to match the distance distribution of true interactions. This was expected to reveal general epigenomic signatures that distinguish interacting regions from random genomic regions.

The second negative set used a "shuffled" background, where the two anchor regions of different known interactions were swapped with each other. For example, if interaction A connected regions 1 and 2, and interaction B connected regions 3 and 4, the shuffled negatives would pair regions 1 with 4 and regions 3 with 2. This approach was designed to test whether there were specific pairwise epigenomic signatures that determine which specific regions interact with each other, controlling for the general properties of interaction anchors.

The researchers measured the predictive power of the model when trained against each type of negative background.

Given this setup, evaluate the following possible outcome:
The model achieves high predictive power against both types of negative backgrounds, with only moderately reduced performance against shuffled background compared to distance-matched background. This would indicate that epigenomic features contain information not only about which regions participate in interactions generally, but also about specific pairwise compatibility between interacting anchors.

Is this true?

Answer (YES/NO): NO